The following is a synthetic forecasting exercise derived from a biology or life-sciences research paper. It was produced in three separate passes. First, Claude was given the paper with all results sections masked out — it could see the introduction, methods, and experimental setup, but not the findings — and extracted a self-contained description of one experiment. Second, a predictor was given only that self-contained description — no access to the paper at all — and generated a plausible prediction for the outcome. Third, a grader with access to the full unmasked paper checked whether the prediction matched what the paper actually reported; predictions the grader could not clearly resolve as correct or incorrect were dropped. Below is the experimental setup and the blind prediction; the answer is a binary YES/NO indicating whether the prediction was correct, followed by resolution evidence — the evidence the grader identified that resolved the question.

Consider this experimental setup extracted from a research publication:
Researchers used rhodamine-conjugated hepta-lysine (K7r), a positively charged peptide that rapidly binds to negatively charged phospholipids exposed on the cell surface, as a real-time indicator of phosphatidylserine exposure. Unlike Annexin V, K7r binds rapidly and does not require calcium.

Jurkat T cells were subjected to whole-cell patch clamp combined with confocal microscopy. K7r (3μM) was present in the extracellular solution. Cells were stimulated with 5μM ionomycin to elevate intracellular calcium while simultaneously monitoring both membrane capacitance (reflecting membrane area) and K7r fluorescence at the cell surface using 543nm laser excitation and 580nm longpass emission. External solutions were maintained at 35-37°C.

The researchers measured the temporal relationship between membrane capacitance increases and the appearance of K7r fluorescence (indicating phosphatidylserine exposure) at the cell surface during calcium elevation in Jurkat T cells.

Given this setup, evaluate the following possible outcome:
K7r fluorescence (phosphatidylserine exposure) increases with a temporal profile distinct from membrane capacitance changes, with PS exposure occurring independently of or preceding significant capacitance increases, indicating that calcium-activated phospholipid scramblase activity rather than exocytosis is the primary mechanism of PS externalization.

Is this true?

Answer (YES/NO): NO